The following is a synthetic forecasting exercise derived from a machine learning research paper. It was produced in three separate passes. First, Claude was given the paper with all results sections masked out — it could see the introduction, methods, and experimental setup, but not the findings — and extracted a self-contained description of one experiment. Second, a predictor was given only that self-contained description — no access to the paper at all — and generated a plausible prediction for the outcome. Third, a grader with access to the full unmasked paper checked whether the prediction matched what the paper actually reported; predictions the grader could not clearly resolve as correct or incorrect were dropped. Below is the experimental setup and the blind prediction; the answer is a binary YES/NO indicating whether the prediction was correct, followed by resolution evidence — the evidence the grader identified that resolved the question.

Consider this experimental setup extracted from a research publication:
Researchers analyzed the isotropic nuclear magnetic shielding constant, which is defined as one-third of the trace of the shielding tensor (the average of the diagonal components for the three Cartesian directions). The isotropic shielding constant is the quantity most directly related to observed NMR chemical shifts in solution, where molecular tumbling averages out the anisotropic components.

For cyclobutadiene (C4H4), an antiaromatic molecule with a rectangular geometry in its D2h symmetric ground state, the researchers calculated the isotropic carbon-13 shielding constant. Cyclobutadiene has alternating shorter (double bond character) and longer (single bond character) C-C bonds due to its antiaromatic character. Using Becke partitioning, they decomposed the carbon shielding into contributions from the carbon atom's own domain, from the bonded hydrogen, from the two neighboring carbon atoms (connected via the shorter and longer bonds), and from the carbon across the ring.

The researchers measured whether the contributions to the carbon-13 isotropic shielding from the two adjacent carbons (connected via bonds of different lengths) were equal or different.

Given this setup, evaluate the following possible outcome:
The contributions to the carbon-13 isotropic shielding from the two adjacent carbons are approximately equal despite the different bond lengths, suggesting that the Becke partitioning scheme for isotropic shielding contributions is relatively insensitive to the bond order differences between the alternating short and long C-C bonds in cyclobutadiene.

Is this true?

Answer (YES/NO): NO